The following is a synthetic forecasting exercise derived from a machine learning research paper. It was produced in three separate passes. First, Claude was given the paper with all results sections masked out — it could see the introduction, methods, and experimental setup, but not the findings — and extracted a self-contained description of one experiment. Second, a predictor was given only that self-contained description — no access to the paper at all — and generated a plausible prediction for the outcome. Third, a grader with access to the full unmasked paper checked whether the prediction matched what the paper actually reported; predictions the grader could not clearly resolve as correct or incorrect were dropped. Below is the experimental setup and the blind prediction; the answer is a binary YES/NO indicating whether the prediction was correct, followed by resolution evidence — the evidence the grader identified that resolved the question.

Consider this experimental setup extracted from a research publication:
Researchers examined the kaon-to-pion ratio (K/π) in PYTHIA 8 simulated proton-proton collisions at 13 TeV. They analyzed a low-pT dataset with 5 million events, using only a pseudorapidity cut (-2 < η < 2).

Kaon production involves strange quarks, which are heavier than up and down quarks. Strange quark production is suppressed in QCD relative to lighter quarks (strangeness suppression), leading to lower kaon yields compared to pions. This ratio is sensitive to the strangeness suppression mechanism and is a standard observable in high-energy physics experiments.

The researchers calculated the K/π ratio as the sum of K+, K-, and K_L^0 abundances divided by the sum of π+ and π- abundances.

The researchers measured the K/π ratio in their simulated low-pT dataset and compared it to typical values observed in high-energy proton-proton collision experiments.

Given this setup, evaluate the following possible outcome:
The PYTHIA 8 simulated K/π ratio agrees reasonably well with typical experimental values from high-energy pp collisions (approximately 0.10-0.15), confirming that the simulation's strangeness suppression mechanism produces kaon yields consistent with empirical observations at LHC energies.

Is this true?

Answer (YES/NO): YES